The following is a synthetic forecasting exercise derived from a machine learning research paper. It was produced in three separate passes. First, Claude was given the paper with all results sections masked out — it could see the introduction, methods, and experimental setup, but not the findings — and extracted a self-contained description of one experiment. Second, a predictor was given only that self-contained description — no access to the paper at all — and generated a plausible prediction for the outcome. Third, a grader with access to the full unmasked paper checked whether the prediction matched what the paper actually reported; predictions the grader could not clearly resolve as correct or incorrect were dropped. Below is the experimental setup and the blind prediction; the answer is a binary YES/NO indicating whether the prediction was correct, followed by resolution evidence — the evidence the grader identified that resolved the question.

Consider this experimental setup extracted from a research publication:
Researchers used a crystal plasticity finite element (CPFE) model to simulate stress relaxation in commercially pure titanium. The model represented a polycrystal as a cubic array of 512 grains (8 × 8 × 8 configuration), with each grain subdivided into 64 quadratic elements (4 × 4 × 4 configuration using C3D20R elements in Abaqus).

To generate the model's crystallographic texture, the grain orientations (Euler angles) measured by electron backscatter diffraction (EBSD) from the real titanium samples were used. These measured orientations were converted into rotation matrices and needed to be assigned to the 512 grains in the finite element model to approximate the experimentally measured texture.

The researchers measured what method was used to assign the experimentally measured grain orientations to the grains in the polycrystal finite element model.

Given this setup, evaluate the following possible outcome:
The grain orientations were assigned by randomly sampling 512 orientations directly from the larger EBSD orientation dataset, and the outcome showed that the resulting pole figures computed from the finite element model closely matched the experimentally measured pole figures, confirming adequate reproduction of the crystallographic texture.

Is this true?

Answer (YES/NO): YES